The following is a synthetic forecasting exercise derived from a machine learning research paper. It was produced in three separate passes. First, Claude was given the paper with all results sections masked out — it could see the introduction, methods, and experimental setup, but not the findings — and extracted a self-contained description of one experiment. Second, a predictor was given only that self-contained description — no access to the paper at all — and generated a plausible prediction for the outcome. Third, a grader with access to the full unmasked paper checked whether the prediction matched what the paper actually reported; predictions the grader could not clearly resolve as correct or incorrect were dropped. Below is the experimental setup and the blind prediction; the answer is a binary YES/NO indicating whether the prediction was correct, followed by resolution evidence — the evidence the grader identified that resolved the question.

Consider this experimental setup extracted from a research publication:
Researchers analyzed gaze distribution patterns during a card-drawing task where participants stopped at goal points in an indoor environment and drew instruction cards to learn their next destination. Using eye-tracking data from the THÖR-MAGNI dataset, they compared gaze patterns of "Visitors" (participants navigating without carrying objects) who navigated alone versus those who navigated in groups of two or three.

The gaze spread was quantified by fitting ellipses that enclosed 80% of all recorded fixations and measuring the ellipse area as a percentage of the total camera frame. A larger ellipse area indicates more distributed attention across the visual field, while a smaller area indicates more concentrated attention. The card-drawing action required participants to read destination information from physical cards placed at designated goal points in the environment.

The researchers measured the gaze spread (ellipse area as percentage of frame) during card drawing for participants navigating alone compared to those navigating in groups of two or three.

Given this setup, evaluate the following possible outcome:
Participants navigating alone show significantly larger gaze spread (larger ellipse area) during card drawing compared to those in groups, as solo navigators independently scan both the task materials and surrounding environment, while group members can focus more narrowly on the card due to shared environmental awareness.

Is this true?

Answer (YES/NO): YES